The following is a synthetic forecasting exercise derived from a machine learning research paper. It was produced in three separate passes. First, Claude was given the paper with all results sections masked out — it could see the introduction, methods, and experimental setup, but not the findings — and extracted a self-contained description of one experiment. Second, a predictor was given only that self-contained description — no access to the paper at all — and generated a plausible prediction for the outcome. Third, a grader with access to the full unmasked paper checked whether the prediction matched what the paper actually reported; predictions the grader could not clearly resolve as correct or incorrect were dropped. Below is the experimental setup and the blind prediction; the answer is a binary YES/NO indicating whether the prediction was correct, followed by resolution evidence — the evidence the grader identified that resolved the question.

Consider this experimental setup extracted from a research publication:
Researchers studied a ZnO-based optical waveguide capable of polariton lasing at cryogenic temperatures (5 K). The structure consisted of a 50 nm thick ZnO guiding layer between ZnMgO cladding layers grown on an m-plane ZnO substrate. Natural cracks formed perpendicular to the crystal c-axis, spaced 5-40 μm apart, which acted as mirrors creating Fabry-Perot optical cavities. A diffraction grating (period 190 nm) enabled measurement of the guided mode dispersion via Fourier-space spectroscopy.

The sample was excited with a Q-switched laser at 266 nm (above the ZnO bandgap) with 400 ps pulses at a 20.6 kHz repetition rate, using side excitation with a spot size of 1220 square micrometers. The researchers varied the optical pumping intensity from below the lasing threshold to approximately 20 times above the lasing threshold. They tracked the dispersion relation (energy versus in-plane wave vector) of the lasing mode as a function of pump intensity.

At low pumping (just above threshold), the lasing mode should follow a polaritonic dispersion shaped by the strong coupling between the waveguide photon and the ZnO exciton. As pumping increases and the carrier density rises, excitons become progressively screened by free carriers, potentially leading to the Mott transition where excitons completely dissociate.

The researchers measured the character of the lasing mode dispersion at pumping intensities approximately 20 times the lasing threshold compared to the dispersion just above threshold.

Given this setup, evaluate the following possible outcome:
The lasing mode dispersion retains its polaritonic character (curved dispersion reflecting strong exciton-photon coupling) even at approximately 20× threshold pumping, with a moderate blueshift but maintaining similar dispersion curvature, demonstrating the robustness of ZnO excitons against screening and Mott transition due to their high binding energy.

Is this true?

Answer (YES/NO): NO